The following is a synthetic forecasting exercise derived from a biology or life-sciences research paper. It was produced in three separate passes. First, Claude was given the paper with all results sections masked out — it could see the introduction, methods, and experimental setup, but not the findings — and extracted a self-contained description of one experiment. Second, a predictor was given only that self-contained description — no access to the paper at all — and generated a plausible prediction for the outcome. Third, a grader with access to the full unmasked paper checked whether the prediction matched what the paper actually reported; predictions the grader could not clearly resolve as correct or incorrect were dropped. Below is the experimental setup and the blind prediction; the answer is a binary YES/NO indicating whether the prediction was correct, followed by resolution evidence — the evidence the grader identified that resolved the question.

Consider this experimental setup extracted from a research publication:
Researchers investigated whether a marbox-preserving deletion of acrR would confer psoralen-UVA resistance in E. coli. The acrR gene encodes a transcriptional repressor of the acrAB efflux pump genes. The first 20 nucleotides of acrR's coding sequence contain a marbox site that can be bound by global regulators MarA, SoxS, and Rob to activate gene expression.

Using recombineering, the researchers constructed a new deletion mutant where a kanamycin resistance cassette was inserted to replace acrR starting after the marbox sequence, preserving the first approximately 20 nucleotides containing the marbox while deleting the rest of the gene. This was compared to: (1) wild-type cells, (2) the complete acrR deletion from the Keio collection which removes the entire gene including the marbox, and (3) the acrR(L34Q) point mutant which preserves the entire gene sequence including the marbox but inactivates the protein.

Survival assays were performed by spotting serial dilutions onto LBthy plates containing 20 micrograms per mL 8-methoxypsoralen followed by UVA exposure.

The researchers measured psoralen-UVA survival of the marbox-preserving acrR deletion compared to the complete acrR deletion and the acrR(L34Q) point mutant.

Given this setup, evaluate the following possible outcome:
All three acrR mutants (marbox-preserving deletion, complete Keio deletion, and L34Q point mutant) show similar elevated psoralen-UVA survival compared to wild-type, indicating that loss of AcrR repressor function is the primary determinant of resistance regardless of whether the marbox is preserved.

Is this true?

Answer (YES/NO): NO